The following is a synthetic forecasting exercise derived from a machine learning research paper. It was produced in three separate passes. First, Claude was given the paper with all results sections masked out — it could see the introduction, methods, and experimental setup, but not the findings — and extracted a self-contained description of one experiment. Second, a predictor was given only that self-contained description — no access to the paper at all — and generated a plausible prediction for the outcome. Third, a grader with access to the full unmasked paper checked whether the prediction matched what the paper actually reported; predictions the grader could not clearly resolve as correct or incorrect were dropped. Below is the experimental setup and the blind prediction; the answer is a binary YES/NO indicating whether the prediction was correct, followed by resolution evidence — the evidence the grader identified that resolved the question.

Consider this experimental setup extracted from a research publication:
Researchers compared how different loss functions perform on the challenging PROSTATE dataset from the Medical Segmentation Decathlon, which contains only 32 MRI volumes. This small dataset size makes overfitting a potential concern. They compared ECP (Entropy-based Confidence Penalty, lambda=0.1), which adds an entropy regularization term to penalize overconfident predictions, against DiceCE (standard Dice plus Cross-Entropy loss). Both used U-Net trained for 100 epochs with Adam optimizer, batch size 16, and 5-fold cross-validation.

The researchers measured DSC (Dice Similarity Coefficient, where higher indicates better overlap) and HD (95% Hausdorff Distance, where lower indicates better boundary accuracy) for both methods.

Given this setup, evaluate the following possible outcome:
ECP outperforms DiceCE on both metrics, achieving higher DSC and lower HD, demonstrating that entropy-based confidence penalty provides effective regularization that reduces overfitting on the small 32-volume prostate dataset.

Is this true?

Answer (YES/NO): YES